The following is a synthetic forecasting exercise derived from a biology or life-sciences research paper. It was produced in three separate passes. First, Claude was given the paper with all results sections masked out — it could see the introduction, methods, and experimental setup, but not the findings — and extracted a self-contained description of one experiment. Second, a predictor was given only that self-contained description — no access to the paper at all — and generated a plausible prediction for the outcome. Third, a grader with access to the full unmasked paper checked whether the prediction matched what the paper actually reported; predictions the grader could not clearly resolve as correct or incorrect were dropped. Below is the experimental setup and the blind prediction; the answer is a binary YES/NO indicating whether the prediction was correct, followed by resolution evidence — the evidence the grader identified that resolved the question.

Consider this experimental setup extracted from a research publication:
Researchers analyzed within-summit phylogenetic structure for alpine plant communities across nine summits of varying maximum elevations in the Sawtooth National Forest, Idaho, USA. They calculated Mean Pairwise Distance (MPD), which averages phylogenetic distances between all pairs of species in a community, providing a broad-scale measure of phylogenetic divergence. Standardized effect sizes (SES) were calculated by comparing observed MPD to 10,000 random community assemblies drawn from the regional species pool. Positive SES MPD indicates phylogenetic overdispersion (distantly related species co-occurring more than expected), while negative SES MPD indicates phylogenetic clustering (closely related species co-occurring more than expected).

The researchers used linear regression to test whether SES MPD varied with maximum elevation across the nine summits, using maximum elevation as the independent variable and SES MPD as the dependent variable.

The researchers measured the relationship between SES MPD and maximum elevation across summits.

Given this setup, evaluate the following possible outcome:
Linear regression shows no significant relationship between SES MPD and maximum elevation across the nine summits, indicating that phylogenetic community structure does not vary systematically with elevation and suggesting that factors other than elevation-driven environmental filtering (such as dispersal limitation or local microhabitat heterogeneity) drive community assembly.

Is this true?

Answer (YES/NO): NO